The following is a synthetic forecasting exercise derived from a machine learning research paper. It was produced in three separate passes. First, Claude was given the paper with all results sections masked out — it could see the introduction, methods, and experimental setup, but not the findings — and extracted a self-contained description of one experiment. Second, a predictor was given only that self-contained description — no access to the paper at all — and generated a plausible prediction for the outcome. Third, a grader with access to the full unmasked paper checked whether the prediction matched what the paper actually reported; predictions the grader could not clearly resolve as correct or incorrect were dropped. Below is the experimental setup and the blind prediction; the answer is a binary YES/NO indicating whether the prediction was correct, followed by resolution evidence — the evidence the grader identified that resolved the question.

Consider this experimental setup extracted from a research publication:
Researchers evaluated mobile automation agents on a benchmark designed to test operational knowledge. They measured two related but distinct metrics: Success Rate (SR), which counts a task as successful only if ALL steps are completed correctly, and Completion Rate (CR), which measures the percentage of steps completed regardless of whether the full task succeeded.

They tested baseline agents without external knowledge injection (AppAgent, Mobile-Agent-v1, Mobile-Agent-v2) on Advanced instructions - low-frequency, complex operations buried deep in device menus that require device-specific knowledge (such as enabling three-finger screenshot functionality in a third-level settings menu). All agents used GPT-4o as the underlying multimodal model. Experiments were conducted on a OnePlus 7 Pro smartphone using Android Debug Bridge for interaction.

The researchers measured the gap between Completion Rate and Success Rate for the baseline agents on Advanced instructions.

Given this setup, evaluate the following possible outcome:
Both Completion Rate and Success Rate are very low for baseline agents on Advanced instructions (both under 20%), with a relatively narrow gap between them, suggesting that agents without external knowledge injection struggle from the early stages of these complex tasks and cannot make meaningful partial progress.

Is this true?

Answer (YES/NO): NO